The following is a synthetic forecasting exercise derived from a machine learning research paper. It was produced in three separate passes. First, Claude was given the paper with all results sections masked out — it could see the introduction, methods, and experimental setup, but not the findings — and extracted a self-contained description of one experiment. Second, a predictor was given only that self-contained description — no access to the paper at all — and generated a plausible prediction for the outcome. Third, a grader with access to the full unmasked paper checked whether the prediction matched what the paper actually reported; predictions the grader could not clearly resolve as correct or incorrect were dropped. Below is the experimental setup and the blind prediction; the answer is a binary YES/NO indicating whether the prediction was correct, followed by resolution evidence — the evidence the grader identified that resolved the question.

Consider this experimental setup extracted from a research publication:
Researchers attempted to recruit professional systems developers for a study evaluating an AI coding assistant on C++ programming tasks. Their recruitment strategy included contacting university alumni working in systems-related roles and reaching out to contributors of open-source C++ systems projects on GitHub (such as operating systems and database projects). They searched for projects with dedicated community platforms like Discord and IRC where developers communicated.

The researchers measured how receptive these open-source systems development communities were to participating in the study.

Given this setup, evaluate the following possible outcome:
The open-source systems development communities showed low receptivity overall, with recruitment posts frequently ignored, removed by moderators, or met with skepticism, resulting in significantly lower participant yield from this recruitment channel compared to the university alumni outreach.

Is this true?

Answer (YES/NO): NO